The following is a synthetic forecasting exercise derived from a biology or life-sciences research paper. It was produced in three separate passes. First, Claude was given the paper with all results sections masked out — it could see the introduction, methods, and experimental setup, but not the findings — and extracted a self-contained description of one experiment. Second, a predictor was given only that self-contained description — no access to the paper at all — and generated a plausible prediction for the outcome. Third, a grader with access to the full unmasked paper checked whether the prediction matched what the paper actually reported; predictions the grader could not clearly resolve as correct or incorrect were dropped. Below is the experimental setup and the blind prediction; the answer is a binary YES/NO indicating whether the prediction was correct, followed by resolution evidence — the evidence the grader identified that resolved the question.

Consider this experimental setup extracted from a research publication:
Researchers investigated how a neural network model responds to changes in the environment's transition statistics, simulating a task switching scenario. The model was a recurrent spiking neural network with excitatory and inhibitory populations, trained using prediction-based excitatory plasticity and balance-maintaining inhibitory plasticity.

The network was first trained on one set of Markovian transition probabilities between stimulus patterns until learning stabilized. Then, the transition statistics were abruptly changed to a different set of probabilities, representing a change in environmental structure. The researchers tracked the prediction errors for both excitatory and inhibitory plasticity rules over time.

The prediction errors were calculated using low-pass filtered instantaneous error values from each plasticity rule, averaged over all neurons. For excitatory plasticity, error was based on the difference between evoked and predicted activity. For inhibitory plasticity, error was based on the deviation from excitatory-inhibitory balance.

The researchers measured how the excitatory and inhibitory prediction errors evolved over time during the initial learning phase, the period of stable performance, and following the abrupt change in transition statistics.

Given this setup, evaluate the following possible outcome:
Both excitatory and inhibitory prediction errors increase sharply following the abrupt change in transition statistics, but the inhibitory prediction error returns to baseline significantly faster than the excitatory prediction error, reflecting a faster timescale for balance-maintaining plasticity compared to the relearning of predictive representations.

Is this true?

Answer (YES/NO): NO